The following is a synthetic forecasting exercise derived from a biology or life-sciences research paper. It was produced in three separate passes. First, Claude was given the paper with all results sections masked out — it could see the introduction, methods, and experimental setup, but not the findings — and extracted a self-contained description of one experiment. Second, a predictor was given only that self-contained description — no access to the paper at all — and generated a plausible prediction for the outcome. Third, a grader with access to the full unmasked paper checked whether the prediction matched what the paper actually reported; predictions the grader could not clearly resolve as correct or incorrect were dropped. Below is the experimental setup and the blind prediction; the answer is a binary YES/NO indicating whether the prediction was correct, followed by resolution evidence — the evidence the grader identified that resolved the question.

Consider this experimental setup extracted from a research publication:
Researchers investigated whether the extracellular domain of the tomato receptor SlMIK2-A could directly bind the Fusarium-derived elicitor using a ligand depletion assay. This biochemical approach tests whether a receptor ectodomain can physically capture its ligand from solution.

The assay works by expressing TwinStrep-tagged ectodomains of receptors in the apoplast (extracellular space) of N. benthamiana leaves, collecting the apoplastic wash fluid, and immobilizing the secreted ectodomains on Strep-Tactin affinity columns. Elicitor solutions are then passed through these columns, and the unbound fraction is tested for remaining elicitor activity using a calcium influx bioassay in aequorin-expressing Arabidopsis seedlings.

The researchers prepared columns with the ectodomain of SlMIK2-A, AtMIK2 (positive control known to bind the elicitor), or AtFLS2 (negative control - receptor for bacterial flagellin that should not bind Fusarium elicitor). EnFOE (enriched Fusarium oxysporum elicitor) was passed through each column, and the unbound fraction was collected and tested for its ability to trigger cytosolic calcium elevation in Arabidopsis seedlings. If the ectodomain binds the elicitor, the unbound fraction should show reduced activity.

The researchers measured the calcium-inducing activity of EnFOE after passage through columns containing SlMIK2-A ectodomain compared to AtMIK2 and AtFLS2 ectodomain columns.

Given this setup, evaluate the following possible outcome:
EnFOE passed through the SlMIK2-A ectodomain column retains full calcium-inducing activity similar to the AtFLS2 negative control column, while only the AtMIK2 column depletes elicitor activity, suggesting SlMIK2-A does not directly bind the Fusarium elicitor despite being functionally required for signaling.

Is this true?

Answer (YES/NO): NO